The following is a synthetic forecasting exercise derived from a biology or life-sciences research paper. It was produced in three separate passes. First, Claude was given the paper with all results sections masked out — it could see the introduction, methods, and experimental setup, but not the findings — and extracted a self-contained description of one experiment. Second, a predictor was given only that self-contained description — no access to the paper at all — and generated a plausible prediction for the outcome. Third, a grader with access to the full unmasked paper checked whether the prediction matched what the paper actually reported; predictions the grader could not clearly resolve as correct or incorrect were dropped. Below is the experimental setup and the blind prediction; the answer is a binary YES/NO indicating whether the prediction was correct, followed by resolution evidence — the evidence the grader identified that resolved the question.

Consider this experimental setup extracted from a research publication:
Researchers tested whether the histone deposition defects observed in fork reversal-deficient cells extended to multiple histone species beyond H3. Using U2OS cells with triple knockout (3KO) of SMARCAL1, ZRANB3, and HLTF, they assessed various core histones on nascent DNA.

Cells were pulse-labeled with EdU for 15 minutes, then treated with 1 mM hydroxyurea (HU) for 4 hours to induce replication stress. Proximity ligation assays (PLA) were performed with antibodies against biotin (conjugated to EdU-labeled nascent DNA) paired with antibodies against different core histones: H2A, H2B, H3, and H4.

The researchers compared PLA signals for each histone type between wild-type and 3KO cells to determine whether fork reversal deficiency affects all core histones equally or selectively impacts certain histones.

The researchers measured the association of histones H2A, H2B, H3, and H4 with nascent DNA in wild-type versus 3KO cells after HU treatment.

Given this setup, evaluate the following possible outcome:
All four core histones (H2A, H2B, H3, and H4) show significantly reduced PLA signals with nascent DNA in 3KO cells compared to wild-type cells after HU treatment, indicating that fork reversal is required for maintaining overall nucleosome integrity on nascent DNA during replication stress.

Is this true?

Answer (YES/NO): YES